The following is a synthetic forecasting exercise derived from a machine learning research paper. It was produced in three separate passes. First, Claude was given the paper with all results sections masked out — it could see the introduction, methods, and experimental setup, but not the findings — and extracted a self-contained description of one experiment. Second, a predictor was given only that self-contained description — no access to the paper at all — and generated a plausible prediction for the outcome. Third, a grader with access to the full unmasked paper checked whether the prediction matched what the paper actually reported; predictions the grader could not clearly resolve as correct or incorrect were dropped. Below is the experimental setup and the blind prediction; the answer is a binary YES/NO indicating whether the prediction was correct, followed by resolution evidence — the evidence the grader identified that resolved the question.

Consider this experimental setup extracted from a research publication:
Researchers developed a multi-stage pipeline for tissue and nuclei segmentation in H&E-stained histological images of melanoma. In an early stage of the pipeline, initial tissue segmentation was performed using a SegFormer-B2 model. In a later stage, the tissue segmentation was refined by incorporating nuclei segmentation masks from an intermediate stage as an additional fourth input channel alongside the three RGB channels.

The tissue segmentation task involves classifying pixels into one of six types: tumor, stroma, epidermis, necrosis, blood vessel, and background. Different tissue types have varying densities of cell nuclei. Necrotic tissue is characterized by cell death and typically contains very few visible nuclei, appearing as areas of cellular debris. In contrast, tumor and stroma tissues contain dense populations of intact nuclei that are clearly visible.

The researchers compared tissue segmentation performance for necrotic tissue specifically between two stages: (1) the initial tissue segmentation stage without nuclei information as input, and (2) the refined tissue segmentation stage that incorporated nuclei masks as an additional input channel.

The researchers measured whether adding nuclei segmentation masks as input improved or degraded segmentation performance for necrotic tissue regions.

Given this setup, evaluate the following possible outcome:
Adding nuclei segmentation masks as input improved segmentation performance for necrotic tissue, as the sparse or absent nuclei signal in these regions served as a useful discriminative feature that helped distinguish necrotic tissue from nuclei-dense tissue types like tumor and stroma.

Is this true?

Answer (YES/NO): NO